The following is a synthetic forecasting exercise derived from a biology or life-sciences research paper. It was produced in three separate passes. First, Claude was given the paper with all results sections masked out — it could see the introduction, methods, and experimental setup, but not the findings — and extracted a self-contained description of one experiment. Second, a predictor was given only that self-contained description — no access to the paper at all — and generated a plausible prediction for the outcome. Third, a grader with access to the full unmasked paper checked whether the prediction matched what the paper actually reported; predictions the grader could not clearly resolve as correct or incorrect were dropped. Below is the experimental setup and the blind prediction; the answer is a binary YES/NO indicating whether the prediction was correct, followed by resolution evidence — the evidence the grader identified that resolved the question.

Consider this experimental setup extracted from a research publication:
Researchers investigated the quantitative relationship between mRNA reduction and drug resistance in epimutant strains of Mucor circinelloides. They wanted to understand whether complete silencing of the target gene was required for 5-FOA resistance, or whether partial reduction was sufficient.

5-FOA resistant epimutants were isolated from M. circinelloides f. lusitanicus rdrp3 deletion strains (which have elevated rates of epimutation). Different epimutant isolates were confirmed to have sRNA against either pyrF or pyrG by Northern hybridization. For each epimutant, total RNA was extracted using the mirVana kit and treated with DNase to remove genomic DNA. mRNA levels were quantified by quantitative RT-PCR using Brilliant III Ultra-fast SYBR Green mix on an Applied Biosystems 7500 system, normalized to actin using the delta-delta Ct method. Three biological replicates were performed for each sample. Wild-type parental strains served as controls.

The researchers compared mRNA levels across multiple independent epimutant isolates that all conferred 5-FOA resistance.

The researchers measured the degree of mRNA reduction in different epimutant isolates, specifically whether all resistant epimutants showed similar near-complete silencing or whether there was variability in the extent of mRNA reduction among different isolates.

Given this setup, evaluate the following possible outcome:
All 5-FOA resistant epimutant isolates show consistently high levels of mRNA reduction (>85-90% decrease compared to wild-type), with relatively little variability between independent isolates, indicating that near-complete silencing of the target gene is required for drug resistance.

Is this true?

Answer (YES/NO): NO